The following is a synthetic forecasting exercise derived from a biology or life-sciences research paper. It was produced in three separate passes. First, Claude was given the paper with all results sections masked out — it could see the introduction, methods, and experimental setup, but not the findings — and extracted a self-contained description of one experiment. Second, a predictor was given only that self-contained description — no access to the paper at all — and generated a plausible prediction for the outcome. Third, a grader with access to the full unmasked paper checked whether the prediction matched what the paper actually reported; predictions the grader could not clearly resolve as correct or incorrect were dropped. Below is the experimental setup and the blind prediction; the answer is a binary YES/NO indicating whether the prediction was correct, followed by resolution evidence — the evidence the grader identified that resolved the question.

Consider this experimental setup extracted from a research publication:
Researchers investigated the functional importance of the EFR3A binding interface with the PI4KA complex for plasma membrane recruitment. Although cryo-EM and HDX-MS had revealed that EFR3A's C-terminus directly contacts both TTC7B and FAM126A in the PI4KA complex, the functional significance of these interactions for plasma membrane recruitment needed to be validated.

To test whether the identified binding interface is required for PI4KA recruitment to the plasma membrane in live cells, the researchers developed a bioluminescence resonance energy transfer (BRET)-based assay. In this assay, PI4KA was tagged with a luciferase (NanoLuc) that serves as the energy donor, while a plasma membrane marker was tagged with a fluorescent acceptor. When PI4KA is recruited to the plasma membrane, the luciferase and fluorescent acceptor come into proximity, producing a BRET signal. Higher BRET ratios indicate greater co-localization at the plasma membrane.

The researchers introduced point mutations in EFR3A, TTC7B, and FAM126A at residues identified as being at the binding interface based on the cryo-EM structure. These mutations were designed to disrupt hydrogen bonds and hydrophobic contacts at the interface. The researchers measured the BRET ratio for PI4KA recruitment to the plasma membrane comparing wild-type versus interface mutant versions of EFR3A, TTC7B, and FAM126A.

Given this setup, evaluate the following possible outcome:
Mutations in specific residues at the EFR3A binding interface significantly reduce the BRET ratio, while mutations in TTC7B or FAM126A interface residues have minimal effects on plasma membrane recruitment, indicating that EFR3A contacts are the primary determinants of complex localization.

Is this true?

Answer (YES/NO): NO